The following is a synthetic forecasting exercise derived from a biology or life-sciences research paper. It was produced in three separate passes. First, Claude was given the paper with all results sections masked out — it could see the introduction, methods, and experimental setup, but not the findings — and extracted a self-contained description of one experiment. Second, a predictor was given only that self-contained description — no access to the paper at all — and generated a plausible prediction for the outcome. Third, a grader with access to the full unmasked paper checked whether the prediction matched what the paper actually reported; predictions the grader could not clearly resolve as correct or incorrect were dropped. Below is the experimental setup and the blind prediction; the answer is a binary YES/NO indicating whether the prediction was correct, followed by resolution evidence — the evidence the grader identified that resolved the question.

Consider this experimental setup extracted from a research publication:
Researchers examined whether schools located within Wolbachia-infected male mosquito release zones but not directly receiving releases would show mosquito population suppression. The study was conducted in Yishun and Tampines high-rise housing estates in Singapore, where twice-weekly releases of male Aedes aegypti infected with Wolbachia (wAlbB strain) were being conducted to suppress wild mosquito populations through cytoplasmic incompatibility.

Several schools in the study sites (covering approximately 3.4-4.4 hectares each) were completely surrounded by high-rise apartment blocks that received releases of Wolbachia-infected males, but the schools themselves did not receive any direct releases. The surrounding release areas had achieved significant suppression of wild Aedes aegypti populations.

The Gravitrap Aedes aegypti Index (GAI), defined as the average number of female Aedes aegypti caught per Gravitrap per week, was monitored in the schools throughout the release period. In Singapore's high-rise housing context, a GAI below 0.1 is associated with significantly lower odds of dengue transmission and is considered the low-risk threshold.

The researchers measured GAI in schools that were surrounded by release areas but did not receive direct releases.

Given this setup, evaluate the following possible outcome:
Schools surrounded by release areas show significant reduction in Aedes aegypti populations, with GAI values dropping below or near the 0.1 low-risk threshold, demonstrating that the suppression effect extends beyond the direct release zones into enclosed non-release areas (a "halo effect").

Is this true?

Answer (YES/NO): YES